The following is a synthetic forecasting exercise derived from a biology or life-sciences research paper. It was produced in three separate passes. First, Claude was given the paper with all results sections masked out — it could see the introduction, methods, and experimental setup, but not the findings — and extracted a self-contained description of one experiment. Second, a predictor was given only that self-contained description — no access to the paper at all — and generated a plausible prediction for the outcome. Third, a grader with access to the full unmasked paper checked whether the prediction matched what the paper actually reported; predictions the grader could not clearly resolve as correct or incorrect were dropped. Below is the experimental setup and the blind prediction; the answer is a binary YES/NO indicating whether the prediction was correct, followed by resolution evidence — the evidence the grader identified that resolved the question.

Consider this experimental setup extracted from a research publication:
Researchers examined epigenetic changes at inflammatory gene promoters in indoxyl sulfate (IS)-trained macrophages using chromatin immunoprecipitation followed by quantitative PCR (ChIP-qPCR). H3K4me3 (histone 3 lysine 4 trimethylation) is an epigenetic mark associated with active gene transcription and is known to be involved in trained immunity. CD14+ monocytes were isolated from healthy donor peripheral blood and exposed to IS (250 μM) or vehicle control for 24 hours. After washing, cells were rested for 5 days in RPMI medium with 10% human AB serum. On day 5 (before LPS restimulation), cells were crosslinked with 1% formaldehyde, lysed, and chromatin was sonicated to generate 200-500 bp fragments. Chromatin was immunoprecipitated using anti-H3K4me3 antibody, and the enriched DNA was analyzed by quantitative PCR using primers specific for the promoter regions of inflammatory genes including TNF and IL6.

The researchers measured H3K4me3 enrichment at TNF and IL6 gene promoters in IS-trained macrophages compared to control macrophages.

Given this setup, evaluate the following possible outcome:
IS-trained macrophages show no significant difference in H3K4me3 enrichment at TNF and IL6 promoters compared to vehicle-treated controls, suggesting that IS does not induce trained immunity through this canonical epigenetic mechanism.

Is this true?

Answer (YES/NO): NO